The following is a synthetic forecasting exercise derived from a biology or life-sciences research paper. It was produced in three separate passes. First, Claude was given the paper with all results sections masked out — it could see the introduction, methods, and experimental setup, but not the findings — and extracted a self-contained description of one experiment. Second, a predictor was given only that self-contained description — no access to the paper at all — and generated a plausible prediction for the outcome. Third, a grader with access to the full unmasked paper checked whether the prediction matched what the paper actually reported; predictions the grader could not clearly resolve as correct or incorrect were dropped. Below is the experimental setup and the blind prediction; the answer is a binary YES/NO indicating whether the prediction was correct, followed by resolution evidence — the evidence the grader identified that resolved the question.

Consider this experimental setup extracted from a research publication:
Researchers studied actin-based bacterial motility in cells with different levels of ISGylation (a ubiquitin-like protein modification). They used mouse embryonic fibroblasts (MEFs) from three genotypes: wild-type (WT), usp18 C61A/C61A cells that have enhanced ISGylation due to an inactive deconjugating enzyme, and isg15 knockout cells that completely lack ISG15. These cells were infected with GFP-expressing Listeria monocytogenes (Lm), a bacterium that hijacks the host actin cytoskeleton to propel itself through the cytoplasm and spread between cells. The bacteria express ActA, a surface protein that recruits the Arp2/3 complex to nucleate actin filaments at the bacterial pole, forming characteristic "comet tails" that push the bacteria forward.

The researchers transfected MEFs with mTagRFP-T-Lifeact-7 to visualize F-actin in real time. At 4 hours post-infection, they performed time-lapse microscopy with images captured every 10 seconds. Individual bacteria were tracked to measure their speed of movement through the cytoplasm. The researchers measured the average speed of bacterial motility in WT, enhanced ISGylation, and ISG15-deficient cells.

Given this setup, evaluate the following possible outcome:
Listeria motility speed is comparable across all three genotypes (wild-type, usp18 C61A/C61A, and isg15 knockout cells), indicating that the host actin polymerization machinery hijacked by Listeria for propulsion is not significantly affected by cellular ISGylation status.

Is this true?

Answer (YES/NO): NO